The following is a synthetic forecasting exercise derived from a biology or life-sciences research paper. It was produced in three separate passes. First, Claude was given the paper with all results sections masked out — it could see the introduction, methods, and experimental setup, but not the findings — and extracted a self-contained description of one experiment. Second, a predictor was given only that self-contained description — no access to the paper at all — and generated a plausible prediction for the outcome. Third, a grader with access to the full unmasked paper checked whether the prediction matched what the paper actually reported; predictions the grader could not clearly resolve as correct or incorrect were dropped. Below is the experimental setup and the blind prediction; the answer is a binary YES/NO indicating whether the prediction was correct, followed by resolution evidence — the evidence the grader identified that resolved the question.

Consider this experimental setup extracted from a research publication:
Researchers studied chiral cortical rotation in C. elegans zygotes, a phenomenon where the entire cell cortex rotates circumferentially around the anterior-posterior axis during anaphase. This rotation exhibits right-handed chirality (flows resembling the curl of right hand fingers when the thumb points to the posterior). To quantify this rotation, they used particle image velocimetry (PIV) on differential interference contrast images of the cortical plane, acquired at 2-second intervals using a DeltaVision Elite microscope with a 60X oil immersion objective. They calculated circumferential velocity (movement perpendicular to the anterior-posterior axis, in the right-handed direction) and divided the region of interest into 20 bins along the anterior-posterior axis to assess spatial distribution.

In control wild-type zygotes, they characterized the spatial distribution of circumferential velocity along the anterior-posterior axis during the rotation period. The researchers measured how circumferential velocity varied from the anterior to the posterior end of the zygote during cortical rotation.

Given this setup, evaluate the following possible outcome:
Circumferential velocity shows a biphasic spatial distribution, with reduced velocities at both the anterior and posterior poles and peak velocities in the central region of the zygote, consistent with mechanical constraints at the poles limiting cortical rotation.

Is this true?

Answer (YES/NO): NO